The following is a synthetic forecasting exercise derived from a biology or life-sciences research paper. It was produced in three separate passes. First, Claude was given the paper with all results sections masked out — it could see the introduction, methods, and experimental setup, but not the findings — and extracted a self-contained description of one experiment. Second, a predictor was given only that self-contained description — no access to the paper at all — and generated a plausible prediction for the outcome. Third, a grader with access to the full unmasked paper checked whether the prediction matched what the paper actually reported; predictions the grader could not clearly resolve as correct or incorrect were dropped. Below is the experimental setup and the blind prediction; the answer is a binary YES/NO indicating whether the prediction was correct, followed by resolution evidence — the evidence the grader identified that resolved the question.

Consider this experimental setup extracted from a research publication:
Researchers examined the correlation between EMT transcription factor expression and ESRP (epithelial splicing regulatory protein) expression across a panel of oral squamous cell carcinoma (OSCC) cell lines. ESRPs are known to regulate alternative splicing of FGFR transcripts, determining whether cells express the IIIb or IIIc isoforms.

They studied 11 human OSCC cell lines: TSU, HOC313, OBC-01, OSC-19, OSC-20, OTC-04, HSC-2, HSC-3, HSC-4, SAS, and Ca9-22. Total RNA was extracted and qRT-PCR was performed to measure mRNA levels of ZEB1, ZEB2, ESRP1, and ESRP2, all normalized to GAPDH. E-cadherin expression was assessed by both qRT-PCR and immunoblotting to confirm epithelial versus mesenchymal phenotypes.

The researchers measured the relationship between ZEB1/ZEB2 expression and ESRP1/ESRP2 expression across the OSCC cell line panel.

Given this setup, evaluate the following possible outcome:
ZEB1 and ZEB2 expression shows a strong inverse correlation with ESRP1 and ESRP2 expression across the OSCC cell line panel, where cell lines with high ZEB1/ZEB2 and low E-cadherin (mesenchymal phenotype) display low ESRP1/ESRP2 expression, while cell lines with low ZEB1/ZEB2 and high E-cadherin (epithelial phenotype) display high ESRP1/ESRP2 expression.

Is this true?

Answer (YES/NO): YES